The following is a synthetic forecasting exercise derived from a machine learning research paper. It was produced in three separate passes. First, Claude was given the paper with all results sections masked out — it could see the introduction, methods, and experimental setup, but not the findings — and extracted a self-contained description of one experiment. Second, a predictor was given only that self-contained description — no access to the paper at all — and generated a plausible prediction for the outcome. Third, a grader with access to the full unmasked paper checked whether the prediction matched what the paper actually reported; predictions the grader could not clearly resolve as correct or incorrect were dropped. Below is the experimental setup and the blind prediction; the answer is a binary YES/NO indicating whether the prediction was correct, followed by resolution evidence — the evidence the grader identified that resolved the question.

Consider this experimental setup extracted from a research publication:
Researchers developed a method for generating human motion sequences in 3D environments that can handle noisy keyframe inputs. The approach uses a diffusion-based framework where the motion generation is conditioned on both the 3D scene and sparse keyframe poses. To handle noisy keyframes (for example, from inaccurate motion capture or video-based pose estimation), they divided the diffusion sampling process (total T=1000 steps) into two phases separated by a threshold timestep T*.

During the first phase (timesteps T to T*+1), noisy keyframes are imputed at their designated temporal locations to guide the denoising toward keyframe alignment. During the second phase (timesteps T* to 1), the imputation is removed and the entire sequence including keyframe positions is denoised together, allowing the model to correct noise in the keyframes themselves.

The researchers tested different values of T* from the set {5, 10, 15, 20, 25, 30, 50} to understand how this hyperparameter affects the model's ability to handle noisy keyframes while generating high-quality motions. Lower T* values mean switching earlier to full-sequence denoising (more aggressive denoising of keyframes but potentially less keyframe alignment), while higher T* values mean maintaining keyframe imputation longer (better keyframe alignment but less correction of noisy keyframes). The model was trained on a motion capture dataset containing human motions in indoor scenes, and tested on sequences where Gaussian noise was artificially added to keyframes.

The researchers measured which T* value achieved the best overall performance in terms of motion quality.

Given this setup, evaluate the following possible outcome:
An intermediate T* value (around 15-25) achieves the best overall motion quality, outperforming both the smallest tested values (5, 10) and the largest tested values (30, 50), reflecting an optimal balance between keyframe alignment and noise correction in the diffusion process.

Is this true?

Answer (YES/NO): YES